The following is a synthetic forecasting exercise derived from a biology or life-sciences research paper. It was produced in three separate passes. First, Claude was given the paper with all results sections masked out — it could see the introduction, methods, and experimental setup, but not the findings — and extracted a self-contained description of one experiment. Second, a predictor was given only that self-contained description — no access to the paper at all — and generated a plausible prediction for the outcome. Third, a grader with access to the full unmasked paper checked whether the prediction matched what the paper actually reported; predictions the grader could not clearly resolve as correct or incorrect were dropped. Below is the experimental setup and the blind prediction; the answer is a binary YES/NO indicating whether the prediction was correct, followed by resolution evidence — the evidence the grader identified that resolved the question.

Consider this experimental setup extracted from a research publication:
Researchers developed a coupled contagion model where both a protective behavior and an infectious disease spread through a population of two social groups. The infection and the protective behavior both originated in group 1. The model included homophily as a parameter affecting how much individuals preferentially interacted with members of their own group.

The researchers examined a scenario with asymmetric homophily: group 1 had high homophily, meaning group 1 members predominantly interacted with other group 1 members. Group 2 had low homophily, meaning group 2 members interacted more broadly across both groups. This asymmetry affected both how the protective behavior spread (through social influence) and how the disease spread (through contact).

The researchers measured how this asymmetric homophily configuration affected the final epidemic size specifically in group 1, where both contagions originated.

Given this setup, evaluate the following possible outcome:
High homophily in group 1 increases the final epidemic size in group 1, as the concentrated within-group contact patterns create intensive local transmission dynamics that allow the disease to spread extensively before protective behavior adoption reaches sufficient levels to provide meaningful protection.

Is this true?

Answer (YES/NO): NO